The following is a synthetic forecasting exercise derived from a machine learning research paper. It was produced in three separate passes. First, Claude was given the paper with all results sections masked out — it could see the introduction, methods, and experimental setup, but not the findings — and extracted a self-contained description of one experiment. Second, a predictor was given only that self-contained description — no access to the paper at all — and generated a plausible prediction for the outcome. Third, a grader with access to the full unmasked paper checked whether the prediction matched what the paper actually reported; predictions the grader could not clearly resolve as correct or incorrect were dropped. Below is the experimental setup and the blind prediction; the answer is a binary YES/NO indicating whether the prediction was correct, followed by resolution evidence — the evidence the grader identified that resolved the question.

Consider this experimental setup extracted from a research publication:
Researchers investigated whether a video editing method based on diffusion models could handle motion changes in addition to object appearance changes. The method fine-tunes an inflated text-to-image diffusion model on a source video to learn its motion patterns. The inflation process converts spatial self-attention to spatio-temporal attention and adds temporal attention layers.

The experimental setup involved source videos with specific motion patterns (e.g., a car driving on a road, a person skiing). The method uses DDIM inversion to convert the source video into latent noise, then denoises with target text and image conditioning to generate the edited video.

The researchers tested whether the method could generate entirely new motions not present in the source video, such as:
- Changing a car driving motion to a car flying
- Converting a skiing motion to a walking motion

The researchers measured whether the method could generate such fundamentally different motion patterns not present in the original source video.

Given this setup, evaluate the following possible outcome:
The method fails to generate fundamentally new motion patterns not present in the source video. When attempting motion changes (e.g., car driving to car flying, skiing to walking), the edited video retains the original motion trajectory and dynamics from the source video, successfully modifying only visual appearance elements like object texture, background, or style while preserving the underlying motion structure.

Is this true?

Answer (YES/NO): YES